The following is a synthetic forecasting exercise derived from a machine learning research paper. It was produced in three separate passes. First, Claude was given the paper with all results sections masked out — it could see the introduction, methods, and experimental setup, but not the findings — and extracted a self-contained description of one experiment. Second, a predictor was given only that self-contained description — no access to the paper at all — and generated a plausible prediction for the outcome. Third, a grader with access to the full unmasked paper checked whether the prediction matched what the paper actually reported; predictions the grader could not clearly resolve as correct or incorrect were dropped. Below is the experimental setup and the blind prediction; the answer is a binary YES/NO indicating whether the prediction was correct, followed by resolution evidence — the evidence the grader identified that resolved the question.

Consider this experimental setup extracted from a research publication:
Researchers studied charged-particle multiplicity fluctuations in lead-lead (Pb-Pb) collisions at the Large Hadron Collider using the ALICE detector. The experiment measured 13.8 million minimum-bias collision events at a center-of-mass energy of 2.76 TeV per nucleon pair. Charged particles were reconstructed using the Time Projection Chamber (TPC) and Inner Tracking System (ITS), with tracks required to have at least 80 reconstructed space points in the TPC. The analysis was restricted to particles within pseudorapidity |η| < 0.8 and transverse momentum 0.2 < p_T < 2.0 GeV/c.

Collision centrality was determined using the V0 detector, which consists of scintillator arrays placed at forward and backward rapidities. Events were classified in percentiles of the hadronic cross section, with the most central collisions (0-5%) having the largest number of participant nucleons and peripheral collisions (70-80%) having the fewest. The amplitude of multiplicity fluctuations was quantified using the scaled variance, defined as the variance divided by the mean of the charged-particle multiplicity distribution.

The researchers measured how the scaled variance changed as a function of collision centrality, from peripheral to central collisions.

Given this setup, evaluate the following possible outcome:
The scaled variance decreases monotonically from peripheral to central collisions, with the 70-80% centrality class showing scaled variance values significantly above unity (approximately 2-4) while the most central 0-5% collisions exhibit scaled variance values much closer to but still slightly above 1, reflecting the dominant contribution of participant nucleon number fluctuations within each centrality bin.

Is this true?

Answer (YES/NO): NO